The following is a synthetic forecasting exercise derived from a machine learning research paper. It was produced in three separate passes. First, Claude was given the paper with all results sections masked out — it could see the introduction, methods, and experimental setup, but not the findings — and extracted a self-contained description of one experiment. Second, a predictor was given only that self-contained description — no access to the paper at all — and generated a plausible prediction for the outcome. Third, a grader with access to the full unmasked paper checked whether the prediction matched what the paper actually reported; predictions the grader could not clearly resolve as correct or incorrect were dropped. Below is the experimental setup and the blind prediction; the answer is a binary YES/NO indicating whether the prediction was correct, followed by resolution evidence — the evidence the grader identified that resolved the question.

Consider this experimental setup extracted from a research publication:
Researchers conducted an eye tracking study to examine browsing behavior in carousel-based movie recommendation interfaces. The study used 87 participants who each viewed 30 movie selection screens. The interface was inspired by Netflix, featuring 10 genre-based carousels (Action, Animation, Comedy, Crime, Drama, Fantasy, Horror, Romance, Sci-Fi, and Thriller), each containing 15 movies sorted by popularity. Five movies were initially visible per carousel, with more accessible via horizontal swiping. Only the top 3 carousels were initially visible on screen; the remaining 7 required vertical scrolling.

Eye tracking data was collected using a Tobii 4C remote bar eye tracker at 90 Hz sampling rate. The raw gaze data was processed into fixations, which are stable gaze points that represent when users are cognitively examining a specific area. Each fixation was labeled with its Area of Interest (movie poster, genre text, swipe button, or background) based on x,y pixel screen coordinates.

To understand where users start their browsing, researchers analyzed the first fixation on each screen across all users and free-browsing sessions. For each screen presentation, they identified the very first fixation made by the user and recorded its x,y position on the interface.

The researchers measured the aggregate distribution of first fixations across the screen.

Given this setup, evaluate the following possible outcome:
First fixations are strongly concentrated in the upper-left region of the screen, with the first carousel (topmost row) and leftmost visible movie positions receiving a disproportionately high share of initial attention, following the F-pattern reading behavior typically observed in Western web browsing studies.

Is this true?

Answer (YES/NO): YES